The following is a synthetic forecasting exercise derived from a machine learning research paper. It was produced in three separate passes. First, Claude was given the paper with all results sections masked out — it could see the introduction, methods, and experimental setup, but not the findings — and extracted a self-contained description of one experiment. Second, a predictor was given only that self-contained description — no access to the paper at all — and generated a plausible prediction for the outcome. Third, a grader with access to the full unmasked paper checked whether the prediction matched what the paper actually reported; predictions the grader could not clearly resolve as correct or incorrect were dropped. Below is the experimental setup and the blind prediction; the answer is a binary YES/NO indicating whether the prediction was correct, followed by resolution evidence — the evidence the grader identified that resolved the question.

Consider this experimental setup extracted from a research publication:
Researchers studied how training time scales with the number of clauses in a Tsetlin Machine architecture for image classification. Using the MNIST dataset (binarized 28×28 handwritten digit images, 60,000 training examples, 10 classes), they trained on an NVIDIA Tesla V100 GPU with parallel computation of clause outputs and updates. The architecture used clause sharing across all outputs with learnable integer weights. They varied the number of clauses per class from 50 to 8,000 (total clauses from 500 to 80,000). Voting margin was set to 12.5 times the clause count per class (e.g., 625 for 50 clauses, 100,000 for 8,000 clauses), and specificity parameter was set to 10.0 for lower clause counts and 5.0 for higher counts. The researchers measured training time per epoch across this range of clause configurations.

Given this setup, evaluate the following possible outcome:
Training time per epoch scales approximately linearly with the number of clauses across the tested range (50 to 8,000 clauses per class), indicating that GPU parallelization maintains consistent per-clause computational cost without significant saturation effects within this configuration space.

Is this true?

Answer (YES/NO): NO